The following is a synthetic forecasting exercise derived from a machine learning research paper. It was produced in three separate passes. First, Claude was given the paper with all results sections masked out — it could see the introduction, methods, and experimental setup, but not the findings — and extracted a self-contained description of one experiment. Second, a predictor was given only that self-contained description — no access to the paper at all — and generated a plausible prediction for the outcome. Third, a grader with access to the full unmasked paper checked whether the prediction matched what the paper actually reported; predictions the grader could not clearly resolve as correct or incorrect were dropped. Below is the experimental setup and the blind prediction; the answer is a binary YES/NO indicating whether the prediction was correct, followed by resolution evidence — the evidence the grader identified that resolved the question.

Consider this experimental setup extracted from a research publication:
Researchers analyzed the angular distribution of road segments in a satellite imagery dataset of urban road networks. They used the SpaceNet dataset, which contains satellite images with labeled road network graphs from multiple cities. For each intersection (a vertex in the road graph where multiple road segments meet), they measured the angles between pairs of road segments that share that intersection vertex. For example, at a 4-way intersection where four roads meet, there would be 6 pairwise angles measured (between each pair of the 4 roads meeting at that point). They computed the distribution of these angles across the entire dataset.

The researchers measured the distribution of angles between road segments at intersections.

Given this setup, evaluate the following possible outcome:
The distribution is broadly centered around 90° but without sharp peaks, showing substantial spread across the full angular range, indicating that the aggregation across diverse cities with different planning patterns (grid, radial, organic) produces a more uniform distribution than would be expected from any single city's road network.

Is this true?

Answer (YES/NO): NO